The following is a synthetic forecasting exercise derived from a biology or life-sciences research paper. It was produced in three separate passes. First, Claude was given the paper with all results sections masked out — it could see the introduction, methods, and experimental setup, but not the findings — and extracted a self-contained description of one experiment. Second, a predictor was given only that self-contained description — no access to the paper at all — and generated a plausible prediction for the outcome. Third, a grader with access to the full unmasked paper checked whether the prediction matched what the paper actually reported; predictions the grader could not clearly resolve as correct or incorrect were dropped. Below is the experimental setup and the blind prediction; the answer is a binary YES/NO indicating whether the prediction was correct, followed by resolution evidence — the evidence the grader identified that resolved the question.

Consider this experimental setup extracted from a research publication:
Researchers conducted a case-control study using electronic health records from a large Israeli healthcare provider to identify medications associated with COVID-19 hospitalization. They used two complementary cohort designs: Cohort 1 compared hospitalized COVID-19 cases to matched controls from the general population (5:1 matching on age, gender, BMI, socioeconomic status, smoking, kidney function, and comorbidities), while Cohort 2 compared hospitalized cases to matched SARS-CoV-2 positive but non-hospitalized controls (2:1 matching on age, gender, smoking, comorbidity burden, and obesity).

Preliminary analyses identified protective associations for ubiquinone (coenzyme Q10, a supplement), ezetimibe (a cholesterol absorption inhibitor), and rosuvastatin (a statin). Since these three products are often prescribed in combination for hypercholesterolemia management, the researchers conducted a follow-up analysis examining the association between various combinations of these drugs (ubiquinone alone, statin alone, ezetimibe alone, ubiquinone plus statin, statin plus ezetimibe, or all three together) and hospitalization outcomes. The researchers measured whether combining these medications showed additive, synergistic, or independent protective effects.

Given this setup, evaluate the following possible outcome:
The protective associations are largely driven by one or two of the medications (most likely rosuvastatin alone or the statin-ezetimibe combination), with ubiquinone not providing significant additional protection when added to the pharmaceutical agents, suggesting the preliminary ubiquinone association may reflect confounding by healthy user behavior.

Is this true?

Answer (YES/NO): NO